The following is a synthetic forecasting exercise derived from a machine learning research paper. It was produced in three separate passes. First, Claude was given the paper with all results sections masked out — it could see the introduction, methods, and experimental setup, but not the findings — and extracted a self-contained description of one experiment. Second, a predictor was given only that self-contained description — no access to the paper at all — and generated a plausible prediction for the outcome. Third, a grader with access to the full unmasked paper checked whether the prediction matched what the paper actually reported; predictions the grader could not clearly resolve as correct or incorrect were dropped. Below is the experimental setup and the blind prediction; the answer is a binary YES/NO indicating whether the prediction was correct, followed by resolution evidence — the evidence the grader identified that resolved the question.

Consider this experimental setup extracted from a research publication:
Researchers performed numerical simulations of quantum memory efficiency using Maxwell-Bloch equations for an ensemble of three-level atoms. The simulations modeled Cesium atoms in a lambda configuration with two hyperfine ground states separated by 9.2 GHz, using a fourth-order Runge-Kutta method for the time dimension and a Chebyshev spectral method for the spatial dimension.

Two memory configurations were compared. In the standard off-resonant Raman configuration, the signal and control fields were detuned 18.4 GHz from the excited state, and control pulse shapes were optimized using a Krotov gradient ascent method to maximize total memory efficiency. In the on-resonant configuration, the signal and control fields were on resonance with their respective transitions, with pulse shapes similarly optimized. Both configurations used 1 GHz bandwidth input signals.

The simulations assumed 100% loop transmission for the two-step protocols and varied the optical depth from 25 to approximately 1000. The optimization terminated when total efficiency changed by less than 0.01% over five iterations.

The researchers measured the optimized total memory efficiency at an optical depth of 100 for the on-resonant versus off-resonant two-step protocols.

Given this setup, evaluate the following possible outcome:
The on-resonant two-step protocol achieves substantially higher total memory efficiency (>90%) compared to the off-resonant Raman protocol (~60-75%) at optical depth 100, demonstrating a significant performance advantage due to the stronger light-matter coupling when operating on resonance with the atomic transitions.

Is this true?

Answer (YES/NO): NO